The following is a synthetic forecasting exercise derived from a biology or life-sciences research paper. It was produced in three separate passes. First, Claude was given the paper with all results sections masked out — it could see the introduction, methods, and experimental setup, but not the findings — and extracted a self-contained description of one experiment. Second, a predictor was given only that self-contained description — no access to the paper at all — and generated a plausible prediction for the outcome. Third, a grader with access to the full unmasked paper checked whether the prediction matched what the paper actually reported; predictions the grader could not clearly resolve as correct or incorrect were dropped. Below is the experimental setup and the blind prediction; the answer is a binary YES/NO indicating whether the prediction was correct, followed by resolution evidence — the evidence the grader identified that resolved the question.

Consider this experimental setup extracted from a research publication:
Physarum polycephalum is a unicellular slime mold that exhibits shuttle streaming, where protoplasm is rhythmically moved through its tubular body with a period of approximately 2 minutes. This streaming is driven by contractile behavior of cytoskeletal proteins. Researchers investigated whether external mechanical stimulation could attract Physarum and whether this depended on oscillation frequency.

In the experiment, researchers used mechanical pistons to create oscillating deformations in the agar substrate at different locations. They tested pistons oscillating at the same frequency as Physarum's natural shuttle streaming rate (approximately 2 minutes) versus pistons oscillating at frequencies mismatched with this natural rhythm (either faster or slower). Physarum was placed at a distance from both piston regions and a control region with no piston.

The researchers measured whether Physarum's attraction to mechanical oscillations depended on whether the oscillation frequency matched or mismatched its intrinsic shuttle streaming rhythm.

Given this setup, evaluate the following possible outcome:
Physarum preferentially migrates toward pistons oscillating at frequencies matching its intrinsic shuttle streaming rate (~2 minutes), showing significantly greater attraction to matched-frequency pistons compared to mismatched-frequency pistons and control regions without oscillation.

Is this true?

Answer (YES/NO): NO